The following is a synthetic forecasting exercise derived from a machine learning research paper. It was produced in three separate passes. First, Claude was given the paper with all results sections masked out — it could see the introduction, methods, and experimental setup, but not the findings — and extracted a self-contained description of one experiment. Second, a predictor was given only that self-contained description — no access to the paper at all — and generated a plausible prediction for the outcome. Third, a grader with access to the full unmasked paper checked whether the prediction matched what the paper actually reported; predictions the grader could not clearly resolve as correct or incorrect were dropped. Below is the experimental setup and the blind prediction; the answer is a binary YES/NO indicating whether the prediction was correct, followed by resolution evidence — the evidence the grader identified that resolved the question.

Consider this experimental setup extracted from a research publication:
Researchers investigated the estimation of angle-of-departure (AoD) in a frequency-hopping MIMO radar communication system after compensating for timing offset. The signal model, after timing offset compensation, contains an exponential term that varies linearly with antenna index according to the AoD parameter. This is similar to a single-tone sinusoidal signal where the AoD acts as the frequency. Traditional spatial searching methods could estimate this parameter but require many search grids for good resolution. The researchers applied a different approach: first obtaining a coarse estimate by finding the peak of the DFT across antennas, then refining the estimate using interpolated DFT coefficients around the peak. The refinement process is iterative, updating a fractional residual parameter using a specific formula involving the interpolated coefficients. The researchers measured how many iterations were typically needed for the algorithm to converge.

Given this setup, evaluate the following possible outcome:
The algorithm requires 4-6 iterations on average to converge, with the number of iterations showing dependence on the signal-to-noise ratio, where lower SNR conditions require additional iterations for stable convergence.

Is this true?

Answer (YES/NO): NO